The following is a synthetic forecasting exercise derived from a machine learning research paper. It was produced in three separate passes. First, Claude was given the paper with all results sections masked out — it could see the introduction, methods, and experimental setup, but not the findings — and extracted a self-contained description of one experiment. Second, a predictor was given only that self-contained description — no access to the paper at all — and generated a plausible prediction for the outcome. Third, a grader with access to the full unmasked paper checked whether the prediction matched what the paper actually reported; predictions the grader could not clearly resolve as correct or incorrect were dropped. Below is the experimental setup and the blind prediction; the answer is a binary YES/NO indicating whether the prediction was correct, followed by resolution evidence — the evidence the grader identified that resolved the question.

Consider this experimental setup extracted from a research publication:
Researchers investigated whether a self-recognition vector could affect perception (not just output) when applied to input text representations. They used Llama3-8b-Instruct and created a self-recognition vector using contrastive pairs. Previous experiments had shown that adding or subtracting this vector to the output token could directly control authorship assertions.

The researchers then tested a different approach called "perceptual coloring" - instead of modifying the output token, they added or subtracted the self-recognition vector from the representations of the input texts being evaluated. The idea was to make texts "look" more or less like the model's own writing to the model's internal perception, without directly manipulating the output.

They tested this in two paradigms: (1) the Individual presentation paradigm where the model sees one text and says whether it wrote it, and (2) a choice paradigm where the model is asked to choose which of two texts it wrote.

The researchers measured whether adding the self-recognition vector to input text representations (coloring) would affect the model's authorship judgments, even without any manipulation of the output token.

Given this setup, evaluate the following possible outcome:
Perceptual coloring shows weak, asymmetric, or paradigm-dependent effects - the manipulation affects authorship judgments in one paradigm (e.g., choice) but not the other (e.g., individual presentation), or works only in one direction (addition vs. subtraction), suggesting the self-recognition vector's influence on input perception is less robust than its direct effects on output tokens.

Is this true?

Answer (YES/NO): NO